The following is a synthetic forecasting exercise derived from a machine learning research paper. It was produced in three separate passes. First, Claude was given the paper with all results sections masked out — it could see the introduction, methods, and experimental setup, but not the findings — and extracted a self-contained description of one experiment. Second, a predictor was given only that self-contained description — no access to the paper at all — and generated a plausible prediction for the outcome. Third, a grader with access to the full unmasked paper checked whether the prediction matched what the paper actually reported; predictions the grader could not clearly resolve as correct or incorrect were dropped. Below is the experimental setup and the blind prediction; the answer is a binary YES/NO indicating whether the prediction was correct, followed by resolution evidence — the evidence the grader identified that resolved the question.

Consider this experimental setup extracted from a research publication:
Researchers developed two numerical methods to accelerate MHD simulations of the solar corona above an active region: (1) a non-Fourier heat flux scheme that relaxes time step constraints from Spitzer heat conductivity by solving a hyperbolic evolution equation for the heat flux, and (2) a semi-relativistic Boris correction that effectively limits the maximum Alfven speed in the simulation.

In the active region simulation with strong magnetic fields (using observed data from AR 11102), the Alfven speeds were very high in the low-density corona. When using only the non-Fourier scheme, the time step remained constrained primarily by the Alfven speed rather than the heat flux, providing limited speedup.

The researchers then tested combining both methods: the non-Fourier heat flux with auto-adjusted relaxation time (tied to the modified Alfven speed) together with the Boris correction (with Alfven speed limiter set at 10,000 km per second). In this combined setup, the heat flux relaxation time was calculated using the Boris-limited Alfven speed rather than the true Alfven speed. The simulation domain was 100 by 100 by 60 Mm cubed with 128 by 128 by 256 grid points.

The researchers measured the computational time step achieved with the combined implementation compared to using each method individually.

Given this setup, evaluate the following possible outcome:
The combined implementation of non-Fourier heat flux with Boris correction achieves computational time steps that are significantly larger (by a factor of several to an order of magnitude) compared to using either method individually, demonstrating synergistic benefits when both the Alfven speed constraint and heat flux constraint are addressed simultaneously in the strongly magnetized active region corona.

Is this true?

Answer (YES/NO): YES